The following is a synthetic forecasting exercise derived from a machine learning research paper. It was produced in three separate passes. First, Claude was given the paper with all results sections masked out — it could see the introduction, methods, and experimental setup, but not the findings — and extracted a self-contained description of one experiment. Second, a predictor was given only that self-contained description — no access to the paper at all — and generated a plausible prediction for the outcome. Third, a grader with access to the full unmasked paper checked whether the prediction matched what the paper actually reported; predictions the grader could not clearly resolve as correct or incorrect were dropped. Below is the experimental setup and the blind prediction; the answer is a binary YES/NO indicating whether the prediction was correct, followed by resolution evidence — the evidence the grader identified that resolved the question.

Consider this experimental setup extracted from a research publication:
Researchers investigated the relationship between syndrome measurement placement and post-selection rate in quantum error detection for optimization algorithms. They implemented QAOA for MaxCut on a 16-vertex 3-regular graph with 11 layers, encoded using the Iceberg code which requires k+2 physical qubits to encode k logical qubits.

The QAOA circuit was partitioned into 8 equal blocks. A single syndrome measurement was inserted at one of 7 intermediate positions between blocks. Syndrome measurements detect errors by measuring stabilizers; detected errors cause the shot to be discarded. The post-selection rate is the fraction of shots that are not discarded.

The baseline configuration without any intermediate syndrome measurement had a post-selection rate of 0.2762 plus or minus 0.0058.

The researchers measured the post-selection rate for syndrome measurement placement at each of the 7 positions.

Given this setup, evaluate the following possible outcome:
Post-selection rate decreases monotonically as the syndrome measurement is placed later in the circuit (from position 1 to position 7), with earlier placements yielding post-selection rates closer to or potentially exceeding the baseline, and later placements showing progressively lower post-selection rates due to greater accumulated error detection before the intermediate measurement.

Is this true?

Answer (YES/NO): NO